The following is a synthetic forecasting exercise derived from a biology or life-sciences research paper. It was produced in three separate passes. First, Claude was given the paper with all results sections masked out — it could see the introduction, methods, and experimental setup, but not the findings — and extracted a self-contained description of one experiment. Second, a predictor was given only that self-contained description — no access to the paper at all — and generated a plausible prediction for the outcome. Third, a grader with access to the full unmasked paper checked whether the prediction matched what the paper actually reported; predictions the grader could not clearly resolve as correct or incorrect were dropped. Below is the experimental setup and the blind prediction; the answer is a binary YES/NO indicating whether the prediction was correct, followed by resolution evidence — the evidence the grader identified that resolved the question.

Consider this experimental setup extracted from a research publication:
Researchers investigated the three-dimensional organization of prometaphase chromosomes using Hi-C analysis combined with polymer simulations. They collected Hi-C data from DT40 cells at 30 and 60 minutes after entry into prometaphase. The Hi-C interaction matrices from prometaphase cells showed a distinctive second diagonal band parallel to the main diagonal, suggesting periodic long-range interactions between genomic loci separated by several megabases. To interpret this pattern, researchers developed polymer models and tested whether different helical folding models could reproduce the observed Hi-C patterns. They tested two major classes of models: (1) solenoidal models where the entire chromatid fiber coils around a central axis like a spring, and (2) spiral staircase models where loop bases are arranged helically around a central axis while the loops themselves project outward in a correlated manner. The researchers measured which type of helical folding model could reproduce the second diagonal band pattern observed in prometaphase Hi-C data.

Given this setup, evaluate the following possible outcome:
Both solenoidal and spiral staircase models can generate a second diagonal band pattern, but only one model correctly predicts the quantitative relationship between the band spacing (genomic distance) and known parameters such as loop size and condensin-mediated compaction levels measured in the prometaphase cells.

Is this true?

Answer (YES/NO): NO